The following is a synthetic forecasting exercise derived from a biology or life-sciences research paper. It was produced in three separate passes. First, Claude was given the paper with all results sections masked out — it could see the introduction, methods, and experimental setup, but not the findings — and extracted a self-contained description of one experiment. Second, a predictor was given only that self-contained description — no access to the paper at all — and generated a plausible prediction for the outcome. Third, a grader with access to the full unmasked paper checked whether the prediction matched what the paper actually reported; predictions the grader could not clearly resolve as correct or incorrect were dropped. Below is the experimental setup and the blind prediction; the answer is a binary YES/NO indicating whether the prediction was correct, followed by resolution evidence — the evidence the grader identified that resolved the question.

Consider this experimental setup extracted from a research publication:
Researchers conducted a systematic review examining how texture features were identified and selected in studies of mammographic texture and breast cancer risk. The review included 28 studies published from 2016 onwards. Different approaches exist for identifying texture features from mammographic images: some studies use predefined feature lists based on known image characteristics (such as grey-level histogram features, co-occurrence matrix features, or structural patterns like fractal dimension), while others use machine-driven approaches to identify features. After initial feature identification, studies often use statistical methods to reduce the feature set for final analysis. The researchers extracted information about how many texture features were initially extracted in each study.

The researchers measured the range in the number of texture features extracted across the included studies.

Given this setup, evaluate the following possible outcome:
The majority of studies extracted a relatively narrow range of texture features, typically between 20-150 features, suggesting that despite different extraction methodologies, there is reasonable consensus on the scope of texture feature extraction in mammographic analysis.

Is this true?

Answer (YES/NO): NO